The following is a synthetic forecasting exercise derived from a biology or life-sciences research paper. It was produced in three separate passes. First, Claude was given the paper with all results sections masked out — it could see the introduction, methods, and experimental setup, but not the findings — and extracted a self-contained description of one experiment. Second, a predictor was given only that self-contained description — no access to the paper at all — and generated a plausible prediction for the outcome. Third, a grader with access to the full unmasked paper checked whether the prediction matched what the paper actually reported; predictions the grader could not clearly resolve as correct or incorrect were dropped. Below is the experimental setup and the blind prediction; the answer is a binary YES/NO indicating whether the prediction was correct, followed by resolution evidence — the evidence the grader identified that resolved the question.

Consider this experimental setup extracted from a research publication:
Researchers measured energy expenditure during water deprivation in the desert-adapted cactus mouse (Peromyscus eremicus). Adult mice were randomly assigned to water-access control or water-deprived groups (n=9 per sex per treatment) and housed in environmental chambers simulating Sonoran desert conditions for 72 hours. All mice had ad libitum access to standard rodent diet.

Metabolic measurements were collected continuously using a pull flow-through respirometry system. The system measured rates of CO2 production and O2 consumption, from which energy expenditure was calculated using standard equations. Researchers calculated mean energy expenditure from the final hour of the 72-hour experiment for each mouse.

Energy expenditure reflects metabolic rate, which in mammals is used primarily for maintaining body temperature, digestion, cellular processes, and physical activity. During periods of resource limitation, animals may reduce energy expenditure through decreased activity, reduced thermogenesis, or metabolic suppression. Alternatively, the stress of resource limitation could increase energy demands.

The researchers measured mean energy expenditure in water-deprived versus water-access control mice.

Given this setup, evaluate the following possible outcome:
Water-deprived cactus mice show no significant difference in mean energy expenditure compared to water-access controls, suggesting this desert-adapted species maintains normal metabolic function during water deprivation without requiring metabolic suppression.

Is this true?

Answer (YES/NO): YES